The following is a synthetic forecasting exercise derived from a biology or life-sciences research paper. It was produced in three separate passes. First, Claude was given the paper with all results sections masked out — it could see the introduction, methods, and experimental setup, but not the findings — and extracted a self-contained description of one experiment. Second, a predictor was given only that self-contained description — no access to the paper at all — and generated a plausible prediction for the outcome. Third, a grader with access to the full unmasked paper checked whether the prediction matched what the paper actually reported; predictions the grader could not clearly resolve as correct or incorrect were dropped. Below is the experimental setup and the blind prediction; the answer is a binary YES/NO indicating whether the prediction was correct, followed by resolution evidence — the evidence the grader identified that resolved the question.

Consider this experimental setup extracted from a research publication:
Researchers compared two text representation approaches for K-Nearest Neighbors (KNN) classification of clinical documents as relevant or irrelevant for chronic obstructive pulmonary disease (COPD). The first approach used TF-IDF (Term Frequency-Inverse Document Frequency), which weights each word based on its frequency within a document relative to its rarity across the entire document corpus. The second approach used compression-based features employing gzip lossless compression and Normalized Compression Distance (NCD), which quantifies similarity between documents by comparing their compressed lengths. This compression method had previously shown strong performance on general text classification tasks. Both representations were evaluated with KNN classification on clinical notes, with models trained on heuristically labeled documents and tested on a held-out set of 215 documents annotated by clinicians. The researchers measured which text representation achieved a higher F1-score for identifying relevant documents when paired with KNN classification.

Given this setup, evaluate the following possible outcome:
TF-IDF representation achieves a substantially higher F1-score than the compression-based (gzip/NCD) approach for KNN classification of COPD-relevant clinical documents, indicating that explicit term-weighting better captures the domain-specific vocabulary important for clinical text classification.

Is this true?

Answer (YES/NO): NO